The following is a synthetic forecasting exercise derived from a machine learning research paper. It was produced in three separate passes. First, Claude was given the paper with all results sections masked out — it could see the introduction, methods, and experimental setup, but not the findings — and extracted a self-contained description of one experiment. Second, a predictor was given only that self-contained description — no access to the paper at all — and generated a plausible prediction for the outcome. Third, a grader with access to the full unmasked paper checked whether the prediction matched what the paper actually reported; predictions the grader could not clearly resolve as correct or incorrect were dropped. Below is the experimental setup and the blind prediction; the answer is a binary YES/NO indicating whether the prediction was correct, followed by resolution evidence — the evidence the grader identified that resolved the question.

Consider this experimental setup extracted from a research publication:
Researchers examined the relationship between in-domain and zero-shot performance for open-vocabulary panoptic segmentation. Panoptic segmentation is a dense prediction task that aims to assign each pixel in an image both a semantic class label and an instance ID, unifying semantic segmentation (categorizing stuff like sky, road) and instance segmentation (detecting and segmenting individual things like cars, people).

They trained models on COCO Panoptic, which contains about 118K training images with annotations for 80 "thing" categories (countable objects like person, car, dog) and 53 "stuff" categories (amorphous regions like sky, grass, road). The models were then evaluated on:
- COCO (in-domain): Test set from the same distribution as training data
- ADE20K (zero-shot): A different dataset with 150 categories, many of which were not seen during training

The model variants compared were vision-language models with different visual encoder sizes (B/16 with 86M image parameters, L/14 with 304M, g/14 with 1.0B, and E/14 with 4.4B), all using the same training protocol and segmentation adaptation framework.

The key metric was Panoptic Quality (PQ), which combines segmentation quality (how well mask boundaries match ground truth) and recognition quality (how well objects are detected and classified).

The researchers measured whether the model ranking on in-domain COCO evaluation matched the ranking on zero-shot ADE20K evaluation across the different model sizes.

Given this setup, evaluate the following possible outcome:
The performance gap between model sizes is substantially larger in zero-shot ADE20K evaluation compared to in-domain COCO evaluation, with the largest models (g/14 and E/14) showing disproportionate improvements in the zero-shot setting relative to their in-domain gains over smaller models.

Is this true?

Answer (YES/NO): NO